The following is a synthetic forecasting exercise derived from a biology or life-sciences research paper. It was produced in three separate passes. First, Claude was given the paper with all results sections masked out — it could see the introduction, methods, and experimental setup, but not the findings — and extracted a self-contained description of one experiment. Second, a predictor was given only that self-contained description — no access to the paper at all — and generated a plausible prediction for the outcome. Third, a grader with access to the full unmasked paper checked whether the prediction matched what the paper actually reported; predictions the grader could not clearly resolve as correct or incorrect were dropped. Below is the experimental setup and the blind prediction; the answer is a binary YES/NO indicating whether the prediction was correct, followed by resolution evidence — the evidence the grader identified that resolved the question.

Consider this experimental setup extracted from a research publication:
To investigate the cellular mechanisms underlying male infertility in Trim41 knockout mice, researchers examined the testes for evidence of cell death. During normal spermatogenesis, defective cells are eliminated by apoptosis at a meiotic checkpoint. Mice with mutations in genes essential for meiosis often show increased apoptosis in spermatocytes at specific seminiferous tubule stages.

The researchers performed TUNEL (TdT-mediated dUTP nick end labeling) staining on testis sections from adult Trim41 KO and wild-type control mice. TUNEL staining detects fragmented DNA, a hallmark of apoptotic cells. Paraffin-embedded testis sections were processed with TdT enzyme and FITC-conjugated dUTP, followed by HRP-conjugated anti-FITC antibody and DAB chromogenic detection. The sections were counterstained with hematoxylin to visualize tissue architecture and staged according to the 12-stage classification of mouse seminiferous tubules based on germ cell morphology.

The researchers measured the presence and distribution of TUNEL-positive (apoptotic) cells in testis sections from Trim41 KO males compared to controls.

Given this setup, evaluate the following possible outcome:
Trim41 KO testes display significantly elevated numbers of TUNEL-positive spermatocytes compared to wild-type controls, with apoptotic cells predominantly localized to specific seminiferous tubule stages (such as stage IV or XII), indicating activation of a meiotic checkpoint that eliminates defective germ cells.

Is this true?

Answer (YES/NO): NO